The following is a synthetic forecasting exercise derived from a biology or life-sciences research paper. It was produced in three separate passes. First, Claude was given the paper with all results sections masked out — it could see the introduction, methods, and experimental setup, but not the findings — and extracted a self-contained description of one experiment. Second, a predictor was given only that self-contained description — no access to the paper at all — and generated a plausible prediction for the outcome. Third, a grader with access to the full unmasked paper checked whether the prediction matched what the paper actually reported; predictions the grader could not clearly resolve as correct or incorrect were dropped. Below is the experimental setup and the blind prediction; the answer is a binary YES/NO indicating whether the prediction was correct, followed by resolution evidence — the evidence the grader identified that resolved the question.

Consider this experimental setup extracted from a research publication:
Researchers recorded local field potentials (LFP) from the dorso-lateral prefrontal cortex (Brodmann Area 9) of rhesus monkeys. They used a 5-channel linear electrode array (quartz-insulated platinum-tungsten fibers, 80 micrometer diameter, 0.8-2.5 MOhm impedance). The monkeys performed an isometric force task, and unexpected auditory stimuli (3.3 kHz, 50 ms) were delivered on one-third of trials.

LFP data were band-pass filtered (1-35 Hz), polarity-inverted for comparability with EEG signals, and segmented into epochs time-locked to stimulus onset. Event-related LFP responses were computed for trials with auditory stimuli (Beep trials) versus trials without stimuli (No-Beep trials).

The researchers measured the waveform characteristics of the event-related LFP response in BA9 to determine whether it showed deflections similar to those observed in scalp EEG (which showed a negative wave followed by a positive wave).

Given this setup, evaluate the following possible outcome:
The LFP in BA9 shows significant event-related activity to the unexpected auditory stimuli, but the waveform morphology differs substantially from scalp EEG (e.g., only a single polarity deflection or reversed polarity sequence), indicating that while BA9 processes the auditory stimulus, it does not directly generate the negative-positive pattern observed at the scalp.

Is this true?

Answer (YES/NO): NO